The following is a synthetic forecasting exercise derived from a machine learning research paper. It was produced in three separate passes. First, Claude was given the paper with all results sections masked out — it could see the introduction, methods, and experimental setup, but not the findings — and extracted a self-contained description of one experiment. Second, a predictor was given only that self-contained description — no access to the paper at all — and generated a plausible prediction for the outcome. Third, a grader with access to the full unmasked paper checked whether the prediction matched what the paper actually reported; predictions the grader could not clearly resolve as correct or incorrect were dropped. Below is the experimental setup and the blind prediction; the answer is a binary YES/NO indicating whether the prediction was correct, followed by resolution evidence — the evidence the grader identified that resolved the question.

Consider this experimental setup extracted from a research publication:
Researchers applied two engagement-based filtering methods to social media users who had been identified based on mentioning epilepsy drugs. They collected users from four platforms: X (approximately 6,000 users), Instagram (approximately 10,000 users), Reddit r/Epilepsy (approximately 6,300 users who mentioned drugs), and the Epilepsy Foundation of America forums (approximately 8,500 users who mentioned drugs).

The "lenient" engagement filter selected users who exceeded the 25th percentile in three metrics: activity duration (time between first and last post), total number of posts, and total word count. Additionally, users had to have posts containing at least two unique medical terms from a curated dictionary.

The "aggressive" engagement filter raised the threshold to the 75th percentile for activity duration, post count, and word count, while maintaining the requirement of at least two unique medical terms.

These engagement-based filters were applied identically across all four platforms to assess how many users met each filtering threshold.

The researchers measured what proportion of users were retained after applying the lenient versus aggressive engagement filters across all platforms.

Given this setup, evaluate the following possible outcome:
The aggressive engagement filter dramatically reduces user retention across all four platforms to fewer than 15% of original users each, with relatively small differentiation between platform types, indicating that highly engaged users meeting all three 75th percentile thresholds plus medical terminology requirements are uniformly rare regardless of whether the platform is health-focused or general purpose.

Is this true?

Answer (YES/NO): YES